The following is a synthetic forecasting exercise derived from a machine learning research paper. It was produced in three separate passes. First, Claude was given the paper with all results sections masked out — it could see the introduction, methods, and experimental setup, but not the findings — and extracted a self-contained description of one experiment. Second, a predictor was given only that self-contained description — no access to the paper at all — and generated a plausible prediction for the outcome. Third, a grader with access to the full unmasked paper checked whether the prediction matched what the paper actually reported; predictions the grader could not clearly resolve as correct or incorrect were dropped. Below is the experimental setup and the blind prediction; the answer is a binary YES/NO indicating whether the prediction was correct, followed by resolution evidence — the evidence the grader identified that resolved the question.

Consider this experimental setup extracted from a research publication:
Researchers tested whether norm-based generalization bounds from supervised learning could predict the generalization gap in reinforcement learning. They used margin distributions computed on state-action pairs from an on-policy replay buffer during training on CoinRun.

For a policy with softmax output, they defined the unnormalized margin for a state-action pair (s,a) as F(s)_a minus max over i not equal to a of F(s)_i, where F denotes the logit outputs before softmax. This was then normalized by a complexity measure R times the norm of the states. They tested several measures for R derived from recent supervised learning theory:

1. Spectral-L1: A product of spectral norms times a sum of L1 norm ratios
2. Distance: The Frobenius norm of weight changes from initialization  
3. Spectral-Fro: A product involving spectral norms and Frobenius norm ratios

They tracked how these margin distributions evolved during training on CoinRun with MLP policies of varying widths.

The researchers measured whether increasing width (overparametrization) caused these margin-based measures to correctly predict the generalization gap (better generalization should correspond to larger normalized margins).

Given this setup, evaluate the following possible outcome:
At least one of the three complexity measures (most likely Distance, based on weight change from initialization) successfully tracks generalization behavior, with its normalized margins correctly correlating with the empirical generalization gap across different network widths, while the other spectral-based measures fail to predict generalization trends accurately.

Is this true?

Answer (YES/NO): NO